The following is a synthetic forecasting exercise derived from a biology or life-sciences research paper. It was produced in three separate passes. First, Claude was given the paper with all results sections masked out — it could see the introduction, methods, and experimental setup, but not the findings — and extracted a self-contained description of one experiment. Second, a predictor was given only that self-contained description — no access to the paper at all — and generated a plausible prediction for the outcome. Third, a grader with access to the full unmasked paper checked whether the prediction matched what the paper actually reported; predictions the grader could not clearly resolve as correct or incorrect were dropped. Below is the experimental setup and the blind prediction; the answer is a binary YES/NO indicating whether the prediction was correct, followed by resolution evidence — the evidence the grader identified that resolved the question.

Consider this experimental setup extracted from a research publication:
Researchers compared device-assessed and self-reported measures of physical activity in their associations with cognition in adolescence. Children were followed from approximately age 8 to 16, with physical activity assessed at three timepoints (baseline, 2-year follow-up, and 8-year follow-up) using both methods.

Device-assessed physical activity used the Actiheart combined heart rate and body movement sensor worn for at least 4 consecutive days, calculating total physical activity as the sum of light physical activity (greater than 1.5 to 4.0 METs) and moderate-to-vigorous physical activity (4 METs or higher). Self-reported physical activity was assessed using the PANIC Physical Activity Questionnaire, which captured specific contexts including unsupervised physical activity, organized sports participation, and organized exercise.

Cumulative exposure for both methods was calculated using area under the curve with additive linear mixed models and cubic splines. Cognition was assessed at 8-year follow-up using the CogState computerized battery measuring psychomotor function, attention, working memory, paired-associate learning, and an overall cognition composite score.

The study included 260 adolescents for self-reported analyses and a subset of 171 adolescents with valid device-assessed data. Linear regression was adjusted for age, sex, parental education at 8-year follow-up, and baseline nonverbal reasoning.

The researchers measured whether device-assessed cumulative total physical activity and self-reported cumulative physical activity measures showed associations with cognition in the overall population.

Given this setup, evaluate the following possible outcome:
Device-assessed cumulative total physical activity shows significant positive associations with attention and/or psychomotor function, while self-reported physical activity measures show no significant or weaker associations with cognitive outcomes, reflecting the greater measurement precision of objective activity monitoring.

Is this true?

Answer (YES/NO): NO